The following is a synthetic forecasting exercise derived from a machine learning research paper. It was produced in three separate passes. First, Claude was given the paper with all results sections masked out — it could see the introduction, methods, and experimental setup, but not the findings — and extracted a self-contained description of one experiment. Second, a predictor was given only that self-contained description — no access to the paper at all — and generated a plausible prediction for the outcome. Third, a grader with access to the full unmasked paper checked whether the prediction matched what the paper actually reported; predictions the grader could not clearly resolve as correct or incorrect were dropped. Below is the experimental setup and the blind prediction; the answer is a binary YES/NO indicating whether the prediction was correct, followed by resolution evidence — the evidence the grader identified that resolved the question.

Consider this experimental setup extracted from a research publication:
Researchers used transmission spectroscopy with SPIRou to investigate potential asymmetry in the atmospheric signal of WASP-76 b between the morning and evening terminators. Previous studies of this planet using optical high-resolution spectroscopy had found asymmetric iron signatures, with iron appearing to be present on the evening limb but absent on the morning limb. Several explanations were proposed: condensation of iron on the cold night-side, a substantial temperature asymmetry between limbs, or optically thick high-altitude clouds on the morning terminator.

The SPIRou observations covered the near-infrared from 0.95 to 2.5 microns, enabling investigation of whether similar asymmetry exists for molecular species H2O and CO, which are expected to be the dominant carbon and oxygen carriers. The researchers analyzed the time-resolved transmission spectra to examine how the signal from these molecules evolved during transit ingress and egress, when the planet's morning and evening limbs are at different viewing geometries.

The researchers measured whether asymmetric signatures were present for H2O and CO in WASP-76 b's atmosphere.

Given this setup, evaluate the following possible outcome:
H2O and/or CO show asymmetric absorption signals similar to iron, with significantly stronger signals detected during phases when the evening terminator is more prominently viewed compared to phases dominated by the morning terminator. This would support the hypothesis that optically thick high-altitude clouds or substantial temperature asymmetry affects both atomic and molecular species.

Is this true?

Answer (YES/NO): YES